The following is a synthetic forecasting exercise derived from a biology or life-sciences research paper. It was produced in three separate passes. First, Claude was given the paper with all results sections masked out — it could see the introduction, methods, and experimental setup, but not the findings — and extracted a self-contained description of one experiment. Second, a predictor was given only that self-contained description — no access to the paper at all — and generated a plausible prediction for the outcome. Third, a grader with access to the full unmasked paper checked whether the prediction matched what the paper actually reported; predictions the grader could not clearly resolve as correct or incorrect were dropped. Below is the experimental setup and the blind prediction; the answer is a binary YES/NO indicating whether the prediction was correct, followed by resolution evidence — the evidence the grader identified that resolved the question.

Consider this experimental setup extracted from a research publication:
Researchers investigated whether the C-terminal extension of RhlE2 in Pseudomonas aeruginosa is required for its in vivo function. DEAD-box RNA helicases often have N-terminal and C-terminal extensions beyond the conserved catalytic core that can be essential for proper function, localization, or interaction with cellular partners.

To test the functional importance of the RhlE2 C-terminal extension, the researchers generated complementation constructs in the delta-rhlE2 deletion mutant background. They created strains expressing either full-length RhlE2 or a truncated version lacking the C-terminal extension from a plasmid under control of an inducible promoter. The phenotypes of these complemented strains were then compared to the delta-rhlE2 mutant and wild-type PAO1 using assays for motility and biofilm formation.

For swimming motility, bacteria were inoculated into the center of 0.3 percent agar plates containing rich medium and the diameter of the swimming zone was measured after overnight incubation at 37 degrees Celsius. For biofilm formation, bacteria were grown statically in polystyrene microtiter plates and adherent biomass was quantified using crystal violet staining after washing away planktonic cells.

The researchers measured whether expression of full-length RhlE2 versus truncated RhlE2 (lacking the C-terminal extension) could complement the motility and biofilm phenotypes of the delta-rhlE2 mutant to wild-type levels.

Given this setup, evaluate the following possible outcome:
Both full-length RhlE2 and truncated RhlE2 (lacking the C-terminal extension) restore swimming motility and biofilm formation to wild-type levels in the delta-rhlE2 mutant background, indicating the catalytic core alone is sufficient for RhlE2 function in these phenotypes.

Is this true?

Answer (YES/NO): NO